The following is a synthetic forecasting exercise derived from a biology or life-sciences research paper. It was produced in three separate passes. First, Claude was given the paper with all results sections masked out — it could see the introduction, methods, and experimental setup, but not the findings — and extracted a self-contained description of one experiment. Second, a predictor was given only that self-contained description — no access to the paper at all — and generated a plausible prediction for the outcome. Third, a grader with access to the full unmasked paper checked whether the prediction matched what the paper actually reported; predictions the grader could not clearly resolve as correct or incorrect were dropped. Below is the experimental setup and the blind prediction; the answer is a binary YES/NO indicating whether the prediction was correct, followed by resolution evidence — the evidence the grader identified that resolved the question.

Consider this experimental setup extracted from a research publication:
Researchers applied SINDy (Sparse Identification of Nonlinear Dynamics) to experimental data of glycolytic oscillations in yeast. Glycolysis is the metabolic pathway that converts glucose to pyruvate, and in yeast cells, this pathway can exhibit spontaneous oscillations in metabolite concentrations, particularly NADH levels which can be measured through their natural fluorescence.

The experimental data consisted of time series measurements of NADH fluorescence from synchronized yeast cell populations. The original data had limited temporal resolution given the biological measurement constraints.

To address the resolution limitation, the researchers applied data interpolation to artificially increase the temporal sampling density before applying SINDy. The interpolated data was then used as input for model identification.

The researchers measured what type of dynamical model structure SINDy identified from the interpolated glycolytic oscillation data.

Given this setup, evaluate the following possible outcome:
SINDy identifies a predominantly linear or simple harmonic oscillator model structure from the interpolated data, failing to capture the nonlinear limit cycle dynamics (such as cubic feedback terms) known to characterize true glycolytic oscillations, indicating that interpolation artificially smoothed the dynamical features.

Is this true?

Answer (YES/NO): NO